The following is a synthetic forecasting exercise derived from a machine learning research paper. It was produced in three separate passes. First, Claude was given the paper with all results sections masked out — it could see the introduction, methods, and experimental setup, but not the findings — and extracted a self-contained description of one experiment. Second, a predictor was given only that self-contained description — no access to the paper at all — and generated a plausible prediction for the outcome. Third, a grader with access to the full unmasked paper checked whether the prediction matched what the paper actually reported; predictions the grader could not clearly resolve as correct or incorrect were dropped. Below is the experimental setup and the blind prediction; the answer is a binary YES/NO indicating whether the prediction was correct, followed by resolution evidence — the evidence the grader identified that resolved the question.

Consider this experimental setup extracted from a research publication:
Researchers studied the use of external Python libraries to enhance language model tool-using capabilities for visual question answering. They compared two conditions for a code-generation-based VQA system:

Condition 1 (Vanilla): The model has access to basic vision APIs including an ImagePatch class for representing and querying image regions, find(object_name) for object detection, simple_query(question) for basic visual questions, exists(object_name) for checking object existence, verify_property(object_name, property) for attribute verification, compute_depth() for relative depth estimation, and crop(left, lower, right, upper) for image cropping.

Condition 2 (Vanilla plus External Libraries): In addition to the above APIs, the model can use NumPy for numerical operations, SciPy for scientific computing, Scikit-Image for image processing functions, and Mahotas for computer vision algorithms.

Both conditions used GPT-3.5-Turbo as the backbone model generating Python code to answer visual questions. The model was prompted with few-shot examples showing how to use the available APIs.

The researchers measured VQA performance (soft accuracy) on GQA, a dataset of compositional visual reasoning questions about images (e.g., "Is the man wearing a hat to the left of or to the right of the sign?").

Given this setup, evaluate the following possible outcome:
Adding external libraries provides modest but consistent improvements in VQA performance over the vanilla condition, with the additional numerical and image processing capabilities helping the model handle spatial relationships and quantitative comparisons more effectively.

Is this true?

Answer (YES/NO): NO